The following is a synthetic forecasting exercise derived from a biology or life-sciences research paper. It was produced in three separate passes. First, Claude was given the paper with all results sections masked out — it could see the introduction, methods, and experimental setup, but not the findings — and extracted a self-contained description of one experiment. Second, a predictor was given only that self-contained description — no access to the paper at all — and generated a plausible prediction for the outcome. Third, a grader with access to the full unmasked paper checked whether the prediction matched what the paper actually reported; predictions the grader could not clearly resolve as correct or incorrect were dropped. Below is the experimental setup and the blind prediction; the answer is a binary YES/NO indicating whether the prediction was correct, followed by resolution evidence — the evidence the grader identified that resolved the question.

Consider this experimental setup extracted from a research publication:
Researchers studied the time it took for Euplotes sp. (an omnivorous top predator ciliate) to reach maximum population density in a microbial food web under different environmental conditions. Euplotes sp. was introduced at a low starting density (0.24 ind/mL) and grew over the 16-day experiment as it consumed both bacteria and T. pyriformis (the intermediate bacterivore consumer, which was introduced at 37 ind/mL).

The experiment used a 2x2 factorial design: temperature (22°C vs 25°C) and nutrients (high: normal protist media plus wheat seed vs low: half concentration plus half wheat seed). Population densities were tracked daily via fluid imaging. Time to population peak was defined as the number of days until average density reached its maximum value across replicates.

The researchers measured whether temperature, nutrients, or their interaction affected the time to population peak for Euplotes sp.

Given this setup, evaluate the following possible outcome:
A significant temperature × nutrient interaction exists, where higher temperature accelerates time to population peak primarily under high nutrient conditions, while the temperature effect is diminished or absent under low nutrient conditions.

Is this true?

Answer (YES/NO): NO